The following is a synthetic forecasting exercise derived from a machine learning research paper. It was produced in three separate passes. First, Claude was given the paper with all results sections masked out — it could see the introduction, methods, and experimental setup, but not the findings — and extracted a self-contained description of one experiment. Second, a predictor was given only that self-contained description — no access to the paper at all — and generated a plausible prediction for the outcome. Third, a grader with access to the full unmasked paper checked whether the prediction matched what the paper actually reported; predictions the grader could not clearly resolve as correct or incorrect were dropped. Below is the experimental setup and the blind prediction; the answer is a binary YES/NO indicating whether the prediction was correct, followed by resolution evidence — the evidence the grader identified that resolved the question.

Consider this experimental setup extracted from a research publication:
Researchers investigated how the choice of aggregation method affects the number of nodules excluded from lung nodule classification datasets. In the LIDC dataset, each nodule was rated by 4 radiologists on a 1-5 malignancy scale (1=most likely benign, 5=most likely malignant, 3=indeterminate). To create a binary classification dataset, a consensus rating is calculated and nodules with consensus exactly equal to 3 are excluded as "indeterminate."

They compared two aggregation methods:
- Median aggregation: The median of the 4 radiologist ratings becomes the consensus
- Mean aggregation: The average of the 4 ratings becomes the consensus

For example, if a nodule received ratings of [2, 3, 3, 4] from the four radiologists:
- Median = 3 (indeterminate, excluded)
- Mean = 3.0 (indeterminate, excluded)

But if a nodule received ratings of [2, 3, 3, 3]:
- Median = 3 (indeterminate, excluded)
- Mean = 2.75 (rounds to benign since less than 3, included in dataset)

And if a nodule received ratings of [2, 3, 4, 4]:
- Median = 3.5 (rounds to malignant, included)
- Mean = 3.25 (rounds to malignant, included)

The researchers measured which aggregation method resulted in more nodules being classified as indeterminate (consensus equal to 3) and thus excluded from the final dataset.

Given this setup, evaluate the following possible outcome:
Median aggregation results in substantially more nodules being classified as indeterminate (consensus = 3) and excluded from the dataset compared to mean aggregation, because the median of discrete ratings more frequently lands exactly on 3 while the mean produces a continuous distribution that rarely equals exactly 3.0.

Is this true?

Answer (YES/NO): YES